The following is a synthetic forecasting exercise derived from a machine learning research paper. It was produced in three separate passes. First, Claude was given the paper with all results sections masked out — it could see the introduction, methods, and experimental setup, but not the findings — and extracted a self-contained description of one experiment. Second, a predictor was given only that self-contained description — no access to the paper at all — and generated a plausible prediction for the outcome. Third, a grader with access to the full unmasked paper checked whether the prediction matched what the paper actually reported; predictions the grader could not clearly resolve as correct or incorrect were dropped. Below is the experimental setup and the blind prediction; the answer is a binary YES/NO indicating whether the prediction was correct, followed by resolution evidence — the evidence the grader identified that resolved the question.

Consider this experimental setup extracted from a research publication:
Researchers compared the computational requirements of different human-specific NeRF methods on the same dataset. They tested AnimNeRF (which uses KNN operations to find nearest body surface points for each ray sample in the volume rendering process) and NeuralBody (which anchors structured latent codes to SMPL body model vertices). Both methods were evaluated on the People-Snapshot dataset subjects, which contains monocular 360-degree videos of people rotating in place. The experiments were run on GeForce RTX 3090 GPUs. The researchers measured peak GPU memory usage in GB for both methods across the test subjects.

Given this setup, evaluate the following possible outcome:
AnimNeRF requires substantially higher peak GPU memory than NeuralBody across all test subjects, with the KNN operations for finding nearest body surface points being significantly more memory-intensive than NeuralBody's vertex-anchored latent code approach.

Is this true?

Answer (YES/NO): YES